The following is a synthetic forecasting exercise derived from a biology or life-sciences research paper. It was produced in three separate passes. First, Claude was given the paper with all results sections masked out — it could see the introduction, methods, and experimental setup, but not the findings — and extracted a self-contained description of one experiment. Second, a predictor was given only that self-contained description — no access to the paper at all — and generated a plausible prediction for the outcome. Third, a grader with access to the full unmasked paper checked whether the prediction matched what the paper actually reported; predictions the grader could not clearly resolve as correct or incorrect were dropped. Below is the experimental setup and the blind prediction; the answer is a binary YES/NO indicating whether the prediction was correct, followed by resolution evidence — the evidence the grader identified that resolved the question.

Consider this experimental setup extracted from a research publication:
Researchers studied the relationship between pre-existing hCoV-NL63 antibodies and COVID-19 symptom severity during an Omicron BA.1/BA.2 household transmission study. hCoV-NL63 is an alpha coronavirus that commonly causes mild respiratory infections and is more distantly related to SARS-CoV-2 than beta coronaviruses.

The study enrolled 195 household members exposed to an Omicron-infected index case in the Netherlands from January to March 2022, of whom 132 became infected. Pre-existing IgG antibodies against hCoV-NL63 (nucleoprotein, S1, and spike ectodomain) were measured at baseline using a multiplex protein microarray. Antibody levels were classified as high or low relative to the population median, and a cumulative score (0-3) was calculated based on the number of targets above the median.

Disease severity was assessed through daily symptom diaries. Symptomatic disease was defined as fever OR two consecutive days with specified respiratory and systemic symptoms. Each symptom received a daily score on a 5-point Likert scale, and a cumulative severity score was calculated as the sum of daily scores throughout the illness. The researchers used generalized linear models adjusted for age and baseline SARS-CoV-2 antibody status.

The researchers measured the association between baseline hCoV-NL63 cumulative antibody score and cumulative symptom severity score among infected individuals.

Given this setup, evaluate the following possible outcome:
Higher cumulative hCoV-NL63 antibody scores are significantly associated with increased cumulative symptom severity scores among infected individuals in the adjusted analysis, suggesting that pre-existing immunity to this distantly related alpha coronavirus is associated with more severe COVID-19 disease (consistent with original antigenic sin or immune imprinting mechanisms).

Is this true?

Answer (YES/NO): YES